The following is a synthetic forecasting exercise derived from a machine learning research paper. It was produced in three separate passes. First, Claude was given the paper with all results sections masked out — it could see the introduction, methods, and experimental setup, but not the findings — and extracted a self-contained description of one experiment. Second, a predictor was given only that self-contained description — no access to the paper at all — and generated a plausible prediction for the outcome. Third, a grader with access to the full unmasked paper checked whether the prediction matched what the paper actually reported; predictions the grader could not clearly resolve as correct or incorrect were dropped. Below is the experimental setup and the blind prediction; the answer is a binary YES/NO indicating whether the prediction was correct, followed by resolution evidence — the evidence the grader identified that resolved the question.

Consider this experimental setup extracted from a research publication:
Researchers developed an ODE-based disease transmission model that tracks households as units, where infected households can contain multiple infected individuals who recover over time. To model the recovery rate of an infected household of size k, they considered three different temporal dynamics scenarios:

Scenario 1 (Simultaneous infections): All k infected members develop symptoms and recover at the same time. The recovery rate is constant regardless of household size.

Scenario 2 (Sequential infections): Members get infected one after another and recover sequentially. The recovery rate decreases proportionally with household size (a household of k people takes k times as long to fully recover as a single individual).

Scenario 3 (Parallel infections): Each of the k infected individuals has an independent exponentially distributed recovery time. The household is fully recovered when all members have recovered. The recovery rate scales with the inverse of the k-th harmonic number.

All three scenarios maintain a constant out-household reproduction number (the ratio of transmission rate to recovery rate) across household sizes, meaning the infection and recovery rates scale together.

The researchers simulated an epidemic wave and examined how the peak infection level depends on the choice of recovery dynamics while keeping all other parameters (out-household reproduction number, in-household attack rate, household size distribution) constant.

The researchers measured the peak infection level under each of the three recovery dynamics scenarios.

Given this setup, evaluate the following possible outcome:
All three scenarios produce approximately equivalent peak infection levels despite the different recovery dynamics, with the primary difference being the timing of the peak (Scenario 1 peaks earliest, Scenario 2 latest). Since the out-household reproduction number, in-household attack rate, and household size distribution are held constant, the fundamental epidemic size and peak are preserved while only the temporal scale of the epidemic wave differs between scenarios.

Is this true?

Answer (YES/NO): YES